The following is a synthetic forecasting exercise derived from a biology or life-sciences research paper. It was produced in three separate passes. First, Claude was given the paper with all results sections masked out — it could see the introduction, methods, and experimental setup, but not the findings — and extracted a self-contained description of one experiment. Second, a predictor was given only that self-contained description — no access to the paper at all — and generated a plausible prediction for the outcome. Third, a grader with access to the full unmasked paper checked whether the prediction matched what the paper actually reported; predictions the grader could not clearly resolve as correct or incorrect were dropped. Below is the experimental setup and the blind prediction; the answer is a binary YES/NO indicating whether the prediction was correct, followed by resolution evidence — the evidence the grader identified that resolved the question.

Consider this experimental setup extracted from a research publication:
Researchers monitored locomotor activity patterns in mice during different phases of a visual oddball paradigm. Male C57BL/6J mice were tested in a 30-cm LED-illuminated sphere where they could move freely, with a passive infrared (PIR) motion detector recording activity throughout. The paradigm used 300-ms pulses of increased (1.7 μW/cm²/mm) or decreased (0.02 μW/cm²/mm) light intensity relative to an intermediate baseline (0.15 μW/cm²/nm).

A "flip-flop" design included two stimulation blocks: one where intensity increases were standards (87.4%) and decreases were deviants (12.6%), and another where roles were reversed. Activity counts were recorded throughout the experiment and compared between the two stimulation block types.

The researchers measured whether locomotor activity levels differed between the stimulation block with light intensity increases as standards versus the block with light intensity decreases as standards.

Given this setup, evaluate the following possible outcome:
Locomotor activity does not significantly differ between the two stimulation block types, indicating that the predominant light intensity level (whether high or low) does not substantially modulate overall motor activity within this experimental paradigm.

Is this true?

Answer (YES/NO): YES